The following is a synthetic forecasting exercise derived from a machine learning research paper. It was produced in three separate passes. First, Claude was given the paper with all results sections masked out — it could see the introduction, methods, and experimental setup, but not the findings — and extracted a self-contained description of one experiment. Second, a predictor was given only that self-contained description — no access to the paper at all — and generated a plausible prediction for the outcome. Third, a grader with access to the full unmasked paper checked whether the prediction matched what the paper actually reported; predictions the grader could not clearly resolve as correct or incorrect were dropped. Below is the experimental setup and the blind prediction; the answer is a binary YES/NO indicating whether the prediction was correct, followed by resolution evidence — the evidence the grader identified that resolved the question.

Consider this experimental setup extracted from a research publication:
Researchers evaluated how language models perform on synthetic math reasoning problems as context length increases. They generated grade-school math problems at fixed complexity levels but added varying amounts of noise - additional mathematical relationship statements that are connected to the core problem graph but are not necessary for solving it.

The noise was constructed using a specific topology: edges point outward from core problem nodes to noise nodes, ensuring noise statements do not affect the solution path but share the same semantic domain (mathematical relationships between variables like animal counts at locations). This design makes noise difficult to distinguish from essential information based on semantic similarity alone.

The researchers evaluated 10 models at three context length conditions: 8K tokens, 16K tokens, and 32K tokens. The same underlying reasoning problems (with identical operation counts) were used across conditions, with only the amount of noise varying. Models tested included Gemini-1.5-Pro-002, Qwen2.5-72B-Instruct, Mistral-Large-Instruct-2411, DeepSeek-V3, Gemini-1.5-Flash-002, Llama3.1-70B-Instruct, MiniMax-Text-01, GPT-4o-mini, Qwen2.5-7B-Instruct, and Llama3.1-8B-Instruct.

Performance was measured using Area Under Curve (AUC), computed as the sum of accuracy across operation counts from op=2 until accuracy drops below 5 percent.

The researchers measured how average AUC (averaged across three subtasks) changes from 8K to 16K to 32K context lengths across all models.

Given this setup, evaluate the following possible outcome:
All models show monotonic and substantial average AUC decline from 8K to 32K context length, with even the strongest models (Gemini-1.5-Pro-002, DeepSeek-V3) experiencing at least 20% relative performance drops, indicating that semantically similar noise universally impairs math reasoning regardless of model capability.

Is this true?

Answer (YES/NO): YES